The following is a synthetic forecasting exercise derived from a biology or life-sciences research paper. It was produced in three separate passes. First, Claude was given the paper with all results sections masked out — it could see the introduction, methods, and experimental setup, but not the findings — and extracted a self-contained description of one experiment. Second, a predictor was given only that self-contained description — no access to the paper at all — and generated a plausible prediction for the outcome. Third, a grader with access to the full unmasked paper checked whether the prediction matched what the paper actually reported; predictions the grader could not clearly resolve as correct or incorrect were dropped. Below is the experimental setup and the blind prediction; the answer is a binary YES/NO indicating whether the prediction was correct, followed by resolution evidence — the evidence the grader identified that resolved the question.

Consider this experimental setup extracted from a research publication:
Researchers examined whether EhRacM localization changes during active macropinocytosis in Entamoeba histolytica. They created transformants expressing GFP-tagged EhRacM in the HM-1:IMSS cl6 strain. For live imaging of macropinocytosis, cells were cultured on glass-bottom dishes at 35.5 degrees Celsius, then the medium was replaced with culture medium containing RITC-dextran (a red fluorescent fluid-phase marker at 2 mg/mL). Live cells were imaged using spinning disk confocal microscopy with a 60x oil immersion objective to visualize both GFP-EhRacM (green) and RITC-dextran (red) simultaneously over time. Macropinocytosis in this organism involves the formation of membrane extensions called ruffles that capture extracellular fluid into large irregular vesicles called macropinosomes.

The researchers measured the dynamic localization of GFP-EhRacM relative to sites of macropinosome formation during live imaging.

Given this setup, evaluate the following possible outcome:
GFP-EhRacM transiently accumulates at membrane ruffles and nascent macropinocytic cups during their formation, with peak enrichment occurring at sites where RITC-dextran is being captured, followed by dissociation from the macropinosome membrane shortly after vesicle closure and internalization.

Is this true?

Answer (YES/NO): NO